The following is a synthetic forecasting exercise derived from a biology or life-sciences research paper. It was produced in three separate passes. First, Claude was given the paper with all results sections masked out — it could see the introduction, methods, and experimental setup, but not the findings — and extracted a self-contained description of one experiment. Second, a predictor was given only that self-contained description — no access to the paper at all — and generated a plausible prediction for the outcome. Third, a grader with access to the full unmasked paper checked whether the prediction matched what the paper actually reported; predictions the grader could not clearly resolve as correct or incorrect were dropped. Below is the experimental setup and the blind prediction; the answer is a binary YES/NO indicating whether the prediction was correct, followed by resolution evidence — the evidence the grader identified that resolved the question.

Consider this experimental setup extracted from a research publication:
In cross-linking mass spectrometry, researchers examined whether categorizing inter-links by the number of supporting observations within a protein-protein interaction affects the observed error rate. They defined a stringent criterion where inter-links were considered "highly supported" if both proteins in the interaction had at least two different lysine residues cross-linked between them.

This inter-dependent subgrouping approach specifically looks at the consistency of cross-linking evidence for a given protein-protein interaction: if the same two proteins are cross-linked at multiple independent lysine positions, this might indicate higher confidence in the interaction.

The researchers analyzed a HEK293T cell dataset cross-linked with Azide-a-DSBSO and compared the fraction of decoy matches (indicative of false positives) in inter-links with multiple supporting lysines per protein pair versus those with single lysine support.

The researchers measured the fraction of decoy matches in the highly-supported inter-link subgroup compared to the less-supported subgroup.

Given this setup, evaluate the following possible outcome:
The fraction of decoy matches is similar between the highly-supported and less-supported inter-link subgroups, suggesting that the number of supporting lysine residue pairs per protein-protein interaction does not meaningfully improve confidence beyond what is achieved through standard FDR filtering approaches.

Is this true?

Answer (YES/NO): NO